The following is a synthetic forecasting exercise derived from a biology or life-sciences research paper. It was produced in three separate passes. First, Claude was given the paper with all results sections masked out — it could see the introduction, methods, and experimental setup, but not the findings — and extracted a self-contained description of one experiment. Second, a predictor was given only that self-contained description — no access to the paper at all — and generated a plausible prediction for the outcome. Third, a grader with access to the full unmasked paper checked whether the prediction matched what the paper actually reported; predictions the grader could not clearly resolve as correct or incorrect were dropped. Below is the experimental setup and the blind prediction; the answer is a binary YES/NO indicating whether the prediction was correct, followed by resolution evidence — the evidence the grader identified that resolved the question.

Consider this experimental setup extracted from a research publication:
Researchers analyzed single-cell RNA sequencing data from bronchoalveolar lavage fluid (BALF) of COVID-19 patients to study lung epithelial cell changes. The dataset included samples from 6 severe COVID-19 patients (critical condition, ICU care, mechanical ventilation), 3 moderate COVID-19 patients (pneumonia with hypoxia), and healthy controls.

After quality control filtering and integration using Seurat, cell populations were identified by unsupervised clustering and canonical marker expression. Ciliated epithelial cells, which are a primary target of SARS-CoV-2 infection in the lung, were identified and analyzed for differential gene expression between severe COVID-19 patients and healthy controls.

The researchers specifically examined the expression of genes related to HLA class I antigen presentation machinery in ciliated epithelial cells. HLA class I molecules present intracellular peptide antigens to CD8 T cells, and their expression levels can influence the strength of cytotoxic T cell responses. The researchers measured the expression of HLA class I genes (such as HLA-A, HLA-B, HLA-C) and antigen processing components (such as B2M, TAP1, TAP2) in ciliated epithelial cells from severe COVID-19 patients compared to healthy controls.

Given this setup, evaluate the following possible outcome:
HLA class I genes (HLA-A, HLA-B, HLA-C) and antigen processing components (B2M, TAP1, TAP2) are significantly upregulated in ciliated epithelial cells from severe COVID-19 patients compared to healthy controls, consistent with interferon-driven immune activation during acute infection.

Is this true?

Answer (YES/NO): YES